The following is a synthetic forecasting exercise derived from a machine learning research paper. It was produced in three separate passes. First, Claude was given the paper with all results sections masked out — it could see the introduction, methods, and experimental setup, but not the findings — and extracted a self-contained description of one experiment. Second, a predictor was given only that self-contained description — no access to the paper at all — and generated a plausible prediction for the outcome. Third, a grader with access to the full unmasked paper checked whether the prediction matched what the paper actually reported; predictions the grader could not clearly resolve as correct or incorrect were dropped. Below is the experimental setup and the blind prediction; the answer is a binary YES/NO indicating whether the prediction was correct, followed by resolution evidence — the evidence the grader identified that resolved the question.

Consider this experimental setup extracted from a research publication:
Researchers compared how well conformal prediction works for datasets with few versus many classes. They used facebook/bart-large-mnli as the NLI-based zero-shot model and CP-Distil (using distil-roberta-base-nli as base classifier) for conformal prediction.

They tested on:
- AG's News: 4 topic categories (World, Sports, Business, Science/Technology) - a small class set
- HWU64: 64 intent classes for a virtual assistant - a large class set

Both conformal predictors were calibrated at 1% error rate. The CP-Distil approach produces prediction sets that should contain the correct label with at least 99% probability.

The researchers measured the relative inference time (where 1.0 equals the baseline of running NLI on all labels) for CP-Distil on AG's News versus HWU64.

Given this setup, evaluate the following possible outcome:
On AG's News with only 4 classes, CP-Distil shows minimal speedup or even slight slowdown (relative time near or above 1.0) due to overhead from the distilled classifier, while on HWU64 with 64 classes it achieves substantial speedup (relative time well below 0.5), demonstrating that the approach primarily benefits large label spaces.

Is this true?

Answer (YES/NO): NO